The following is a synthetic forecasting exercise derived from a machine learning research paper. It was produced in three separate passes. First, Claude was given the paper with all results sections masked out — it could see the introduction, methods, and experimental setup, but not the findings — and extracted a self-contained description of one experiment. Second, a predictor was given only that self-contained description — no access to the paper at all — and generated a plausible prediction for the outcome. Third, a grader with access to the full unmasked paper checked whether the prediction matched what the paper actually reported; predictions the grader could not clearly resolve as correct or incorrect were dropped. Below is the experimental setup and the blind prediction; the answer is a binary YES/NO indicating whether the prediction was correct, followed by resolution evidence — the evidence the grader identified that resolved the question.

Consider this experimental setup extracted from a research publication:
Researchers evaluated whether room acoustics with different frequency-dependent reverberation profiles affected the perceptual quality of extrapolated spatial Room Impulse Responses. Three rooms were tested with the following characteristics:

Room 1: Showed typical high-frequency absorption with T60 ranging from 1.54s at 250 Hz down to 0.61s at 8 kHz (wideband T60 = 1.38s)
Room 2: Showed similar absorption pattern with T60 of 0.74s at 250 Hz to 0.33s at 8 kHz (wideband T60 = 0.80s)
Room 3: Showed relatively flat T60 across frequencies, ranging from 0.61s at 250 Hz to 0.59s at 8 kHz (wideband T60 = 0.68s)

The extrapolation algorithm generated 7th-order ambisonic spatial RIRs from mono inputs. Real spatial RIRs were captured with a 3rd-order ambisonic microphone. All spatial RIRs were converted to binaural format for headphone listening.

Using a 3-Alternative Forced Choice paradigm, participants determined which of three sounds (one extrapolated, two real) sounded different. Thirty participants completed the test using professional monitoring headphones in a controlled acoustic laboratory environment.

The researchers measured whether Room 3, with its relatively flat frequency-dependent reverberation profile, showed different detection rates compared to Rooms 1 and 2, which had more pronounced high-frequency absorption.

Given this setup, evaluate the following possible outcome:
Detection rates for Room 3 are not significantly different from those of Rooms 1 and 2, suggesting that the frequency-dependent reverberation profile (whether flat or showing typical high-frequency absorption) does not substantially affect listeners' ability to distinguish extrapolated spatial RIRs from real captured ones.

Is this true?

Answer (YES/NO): NO